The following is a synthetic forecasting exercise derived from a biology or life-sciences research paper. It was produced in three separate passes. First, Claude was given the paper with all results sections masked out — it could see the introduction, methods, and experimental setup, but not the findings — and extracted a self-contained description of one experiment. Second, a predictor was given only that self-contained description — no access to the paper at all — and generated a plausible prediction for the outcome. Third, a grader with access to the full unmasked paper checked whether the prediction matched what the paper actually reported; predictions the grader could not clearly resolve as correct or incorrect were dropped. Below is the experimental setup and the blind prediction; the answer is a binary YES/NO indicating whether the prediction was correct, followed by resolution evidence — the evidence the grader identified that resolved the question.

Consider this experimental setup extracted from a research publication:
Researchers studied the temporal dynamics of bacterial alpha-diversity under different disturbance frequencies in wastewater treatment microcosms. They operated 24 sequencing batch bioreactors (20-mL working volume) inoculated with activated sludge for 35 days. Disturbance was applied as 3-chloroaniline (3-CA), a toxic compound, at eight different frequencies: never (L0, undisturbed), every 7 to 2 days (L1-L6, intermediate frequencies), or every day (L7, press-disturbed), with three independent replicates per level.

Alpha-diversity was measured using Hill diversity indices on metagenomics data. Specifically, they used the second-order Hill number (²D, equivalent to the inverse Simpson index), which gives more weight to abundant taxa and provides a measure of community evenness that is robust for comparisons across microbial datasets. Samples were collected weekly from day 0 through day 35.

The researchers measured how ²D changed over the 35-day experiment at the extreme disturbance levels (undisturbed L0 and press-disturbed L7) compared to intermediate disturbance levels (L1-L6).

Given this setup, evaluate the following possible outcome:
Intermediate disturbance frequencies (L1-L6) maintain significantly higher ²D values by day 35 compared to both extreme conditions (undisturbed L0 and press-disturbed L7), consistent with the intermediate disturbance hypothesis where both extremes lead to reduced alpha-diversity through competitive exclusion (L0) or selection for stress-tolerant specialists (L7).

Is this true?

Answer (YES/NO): YES